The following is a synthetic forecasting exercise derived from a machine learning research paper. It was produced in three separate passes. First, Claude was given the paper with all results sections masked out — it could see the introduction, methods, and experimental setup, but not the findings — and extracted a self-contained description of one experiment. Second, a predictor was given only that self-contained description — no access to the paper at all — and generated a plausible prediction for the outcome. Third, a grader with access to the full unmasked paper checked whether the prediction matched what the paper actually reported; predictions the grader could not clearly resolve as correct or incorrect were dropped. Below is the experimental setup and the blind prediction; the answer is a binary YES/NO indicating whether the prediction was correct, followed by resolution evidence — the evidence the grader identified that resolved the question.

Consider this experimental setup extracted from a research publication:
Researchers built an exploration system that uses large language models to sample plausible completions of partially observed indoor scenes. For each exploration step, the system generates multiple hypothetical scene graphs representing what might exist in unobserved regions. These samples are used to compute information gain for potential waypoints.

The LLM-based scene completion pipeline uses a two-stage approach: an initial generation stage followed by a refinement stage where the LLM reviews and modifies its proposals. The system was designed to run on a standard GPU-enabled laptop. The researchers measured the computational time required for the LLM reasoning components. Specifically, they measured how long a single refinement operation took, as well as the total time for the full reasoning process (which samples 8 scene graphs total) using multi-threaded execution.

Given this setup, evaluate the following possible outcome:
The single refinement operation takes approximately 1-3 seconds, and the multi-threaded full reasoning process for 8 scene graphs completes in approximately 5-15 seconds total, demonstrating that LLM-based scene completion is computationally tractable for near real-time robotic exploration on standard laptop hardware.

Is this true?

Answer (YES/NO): NO